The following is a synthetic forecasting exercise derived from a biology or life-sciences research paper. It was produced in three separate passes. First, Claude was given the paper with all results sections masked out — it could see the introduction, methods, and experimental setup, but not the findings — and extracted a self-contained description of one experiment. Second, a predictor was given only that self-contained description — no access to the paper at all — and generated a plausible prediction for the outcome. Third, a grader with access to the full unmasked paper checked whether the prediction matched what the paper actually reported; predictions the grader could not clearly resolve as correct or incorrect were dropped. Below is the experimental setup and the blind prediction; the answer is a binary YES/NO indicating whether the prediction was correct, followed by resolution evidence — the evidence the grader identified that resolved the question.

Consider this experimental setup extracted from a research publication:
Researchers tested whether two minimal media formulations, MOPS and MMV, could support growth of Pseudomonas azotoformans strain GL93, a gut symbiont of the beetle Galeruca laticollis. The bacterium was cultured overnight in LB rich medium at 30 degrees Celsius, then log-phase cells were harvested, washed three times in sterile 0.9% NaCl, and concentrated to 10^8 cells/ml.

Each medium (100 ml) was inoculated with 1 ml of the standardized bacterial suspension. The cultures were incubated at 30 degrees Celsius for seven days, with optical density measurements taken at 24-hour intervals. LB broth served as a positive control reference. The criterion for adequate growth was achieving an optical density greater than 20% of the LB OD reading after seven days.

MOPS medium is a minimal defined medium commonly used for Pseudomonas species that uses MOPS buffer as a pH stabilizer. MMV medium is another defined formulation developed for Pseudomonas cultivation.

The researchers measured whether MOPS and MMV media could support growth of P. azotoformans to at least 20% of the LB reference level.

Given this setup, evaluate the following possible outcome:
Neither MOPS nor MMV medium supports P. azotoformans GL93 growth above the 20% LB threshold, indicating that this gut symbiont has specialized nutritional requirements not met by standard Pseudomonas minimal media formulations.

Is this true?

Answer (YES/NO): YES